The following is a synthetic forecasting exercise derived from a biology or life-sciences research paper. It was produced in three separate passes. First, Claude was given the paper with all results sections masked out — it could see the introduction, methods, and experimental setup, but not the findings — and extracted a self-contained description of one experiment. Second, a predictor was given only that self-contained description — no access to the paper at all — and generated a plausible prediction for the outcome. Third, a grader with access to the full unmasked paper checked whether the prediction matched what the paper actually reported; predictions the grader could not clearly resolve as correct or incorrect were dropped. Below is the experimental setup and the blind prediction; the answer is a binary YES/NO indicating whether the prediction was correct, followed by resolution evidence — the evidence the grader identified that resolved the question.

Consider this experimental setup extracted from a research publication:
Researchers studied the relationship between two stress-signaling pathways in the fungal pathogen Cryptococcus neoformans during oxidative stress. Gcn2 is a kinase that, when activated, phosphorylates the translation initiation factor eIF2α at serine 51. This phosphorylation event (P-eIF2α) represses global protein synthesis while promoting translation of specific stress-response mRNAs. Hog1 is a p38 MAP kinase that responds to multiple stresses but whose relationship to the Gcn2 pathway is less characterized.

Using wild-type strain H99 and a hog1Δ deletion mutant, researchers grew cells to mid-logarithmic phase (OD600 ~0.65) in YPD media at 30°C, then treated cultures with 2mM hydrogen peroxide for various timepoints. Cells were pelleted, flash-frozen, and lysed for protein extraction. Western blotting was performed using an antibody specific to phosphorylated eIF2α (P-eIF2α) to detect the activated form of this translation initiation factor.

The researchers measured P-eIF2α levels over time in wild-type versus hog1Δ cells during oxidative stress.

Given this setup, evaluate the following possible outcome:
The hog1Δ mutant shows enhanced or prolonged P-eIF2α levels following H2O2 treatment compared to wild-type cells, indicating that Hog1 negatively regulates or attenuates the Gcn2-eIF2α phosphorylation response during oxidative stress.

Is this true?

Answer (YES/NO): NO